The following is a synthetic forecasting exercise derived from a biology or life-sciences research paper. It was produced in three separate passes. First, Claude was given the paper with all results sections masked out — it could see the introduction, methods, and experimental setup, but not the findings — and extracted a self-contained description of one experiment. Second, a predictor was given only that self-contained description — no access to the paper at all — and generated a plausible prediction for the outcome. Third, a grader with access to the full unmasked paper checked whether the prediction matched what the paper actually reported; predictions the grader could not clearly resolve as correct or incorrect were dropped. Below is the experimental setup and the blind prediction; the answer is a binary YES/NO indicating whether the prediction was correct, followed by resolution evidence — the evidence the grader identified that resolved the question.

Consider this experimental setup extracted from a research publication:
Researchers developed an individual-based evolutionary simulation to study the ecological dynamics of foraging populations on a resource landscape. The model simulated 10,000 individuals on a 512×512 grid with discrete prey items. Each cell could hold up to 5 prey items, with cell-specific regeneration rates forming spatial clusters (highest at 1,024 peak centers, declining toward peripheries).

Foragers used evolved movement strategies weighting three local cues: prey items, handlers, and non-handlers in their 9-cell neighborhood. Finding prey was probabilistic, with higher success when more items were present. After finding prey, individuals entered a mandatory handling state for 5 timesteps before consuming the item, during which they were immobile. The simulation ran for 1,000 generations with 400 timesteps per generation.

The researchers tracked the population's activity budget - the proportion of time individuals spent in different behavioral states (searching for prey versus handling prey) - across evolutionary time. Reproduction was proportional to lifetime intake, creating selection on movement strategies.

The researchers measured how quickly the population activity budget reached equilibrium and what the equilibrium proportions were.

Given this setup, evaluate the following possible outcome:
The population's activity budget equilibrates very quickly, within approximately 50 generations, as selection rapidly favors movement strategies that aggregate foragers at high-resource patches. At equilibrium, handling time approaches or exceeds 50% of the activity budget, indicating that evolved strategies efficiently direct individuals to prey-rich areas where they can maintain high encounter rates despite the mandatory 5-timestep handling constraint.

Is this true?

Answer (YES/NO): NO